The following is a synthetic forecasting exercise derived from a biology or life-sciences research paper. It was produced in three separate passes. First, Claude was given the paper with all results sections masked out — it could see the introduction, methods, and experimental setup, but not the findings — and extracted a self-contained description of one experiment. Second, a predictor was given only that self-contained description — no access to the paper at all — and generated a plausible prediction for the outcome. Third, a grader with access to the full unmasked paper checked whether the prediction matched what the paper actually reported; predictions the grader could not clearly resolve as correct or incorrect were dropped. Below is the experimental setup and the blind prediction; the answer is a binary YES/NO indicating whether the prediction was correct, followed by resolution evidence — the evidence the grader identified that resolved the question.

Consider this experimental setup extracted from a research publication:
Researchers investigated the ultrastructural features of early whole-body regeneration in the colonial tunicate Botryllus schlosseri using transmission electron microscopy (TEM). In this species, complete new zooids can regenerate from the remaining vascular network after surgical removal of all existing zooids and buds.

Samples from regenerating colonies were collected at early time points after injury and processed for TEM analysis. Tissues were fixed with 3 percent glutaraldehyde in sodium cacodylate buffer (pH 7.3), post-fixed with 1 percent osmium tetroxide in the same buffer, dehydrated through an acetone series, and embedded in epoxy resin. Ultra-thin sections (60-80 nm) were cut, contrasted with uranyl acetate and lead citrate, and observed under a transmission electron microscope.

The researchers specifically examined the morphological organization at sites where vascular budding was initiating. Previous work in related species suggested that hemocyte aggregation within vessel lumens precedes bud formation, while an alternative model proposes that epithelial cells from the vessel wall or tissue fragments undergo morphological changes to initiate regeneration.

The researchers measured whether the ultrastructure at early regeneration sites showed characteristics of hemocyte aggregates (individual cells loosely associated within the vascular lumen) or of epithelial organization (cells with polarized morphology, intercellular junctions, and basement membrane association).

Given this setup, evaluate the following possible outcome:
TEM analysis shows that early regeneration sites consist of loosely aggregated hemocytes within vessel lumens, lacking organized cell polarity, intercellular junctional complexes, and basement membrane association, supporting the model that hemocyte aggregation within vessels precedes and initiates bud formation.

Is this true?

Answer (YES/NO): NO